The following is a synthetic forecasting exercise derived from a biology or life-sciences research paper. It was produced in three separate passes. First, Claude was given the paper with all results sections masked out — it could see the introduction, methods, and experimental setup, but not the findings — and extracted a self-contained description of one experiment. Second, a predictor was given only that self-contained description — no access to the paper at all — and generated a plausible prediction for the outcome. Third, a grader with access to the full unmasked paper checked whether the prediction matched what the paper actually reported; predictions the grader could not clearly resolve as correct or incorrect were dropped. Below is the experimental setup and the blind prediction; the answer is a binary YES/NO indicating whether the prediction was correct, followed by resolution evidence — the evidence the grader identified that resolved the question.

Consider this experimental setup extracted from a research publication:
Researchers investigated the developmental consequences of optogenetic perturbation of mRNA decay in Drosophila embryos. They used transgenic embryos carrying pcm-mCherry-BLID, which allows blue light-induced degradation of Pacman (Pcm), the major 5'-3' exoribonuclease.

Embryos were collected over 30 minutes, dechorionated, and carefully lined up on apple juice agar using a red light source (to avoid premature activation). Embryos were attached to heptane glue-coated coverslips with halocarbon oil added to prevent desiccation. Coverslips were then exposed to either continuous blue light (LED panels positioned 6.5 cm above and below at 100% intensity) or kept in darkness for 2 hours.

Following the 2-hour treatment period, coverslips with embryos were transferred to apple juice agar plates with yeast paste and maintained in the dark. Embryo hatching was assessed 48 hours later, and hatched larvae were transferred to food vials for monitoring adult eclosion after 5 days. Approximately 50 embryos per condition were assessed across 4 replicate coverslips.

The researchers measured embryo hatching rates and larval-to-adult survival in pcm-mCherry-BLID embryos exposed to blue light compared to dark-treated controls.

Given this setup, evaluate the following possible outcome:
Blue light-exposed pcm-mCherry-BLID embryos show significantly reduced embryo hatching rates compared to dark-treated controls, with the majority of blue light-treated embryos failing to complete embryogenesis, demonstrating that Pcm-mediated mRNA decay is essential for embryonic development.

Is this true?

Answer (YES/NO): NO